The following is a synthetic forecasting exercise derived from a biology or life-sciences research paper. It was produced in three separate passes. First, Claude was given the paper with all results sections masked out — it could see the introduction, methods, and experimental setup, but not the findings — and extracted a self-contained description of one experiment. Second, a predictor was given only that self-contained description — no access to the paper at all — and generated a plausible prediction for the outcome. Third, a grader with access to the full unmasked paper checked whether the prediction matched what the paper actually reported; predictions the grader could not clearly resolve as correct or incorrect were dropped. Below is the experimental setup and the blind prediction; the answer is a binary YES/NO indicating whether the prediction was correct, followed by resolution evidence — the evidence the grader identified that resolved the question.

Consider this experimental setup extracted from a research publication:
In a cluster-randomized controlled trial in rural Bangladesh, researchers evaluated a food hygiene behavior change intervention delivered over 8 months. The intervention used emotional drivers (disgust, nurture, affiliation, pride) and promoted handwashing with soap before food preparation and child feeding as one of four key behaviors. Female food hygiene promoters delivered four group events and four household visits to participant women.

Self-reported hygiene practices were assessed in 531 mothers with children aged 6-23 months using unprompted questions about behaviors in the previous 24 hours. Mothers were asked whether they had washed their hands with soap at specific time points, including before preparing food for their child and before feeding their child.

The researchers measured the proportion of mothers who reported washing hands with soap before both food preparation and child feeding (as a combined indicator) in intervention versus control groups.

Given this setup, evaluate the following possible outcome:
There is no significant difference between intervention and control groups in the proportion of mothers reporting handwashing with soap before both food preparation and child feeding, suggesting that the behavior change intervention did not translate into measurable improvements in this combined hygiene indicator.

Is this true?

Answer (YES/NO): NO